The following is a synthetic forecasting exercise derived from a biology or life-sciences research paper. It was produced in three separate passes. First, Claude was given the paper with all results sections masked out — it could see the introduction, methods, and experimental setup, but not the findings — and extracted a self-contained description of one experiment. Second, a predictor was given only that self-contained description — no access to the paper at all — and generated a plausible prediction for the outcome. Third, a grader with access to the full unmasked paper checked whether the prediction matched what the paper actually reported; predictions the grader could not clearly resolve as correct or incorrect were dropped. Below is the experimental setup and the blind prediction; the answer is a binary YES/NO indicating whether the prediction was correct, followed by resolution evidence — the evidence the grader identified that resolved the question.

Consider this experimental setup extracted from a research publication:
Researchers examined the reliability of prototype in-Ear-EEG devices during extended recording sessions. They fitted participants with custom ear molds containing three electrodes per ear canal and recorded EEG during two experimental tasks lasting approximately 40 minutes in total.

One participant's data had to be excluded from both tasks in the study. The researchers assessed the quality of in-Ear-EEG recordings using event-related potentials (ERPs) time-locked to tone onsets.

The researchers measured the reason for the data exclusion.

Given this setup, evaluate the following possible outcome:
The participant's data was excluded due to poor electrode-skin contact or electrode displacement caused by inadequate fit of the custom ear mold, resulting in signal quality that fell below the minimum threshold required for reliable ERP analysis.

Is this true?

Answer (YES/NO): YES